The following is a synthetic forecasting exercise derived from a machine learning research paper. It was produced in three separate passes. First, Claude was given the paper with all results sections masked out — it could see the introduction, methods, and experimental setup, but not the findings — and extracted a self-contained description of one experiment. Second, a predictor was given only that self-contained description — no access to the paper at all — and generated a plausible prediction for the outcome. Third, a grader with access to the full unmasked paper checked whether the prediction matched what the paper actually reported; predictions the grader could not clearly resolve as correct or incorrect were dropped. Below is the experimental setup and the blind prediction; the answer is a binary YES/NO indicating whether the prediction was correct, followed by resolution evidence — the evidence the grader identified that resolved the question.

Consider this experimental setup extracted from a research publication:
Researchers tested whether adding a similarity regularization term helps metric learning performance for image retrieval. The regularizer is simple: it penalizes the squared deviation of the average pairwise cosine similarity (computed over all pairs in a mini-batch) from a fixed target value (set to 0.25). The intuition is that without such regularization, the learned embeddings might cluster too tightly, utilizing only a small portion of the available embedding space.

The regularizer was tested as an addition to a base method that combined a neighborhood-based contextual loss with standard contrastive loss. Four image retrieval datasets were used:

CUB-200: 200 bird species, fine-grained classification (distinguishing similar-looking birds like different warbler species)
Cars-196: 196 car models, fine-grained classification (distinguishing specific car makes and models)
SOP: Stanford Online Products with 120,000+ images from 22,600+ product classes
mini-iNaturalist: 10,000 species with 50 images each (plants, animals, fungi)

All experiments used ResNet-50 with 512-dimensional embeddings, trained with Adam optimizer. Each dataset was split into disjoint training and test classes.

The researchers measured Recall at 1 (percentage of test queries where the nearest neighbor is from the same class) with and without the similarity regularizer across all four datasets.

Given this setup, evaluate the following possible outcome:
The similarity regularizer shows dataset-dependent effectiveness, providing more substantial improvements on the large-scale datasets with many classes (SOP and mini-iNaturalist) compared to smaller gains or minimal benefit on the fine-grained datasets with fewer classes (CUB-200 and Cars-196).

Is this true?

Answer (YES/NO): NO